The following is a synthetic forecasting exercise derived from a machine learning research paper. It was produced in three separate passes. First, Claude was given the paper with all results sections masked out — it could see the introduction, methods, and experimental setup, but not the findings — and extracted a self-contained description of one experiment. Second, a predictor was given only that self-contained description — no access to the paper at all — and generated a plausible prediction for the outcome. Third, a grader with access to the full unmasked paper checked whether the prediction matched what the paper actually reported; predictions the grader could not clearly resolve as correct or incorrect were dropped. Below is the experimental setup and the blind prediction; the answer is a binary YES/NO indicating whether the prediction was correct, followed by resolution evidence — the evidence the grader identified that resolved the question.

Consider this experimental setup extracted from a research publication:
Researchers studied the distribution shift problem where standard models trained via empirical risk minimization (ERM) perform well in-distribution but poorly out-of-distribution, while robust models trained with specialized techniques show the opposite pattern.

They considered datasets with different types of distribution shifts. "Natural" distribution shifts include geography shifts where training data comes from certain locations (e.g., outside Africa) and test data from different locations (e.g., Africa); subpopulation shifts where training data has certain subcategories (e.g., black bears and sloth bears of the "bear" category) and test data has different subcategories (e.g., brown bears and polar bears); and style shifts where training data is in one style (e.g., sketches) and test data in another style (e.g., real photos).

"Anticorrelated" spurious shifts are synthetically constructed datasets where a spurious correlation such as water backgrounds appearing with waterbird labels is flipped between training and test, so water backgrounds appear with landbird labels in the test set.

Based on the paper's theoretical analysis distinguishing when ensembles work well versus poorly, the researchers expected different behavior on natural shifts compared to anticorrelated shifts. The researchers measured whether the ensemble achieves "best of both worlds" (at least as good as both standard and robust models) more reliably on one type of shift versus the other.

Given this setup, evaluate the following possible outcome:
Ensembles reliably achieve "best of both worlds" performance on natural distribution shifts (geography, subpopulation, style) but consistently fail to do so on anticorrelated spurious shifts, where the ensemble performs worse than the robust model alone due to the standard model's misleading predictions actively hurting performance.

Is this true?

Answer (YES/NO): YES